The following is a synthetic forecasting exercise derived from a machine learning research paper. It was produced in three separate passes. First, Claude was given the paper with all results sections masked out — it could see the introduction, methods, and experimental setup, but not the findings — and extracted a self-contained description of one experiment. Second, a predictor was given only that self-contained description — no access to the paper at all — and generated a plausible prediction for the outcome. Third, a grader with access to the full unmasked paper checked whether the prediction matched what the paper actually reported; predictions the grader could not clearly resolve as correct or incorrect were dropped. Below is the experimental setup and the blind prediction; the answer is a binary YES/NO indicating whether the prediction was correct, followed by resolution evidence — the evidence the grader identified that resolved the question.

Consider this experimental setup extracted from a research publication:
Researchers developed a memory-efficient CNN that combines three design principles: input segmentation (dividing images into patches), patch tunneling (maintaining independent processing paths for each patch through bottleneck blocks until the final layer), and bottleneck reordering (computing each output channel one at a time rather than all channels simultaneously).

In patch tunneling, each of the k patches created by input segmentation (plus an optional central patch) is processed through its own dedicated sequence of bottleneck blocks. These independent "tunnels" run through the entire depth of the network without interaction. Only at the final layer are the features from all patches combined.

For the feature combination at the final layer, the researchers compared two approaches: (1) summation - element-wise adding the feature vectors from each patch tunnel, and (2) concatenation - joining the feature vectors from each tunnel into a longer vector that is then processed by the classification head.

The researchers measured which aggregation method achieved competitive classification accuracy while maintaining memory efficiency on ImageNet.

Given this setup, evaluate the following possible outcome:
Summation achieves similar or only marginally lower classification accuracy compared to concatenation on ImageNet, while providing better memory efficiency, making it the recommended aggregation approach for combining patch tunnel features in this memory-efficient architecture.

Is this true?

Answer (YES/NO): YES